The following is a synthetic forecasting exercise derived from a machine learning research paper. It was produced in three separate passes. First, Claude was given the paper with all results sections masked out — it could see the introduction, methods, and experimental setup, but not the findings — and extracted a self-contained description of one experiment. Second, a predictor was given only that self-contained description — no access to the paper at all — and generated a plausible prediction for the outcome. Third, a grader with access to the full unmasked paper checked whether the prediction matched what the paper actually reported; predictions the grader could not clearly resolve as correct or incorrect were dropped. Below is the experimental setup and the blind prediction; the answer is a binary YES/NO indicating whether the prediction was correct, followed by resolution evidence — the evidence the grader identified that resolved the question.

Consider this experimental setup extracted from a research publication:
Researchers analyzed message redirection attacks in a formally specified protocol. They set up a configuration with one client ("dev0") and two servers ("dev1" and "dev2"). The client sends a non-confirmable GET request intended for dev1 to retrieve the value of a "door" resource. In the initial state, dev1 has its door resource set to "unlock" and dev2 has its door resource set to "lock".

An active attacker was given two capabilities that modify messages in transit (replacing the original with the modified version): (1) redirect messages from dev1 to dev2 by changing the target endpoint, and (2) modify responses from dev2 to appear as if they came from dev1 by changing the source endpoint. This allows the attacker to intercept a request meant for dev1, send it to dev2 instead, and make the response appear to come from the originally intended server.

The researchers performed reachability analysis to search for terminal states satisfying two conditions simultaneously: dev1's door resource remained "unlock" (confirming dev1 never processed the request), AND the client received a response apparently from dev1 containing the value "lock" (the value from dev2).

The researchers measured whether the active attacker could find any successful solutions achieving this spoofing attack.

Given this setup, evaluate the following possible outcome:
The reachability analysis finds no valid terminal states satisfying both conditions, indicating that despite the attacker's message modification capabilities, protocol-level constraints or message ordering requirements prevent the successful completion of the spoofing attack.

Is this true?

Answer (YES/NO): NO